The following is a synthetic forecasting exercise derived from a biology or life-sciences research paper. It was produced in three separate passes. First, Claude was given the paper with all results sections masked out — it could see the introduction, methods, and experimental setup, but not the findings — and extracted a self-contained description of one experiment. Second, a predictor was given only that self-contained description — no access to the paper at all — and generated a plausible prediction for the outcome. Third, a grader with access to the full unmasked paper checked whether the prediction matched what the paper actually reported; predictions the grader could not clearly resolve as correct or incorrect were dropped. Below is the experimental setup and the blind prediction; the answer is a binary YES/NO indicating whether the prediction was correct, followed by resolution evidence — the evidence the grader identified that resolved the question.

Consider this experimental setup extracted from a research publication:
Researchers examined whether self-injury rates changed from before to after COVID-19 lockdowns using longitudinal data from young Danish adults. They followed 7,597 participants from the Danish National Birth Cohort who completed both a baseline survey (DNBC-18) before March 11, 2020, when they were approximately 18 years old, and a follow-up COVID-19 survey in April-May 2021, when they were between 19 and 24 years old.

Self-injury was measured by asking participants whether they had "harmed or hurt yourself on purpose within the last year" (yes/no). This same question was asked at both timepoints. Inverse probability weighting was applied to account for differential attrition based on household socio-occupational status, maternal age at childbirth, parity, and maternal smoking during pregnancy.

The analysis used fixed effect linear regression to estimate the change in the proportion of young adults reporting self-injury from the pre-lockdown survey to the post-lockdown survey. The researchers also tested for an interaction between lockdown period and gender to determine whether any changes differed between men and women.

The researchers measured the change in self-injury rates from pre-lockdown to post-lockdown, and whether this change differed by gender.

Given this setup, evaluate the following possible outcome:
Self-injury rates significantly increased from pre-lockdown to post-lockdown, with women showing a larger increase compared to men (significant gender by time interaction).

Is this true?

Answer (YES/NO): NO